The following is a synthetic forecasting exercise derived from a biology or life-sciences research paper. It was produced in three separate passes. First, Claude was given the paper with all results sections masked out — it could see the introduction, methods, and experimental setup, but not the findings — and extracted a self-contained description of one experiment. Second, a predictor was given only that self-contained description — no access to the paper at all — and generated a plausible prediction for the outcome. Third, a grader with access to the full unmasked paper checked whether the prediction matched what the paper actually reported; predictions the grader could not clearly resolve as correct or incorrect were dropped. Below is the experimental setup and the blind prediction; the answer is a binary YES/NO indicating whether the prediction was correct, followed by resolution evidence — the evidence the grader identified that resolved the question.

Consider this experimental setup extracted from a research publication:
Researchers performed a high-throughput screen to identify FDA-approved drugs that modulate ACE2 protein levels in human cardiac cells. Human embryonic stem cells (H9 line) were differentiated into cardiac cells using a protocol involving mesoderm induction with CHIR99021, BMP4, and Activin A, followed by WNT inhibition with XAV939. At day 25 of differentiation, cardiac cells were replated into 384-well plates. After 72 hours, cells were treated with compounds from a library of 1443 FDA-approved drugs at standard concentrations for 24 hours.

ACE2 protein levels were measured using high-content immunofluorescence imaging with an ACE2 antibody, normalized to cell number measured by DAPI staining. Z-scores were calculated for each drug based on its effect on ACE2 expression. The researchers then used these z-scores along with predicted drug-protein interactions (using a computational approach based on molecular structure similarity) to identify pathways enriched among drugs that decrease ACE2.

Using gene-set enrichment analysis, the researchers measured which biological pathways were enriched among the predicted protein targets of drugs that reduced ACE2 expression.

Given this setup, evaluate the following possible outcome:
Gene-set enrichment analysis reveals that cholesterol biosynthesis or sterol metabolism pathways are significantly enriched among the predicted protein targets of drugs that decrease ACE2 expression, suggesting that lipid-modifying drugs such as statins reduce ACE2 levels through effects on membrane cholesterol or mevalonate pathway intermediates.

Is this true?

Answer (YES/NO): NO